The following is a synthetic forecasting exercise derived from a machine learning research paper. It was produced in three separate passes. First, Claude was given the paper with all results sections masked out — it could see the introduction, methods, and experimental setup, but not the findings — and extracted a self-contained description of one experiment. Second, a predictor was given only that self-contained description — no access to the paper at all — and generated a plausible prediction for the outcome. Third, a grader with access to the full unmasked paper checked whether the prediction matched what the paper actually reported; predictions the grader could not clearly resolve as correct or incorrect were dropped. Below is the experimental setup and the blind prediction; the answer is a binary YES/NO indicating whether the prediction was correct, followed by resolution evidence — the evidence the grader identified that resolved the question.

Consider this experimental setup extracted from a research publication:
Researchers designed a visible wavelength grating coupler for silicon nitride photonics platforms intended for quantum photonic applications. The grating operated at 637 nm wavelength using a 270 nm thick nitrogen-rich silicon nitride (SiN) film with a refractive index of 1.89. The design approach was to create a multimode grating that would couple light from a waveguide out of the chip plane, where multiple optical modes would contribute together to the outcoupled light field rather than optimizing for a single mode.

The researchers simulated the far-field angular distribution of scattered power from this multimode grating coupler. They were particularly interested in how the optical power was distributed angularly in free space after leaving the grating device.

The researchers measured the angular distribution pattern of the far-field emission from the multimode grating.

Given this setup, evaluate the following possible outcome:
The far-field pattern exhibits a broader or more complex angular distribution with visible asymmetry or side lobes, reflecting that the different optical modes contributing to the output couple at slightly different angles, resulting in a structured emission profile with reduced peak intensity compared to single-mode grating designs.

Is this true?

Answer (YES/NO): NO